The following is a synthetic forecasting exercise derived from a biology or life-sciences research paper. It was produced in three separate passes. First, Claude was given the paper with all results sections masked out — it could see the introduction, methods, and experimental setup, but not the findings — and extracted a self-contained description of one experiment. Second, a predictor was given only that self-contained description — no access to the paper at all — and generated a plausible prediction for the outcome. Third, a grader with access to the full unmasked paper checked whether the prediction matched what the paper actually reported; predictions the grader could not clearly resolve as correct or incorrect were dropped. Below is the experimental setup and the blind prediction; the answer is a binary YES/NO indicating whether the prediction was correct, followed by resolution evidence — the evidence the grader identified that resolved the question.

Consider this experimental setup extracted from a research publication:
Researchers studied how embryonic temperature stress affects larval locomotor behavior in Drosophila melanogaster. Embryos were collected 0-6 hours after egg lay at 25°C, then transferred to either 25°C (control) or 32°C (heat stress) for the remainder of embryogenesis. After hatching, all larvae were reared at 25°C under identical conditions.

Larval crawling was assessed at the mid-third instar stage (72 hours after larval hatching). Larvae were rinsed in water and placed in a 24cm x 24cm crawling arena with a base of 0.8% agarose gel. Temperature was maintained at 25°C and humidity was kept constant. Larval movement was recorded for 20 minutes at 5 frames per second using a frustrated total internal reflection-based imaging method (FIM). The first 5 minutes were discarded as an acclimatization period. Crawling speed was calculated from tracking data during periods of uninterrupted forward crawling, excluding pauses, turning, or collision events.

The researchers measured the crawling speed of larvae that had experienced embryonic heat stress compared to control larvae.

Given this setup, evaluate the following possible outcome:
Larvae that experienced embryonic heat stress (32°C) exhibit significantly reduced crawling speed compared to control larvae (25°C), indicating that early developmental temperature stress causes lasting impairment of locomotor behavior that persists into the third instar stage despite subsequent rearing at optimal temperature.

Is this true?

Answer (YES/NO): YES